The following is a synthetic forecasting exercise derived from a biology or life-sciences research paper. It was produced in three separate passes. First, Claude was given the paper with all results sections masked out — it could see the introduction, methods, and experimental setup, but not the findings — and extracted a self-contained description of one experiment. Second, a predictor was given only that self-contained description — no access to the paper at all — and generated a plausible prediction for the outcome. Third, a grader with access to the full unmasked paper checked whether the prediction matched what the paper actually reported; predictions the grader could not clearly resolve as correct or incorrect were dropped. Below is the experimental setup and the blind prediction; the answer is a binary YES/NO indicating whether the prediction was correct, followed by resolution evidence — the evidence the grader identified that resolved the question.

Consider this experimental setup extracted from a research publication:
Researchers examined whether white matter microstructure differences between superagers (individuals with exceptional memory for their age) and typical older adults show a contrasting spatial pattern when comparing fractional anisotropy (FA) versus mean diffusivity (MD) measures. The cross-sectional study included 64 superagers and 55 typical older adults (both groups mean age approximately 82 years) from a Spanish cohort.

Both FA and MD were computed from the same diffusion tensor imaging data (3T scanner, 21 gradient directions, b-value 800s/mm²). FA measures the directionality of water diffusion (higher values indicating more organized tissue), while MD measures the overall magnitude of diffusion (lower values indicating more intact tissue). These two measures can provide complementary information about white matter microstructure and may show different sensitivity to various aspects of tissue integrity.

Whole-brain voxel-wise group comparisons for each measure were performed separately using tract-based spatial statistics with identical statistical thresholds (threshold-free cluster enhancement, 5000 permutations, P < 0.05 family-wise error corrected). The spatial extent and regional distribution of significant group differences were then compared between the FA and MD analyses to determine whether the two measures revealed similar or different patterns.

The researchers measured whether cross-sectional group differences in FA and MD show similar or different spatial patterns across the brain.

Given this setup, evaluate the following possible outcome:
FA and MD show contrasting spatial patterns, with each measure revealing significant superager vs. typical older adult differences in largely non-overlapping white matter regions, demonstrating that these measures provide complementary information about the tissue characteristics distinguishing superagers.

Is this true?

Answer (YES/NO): NO